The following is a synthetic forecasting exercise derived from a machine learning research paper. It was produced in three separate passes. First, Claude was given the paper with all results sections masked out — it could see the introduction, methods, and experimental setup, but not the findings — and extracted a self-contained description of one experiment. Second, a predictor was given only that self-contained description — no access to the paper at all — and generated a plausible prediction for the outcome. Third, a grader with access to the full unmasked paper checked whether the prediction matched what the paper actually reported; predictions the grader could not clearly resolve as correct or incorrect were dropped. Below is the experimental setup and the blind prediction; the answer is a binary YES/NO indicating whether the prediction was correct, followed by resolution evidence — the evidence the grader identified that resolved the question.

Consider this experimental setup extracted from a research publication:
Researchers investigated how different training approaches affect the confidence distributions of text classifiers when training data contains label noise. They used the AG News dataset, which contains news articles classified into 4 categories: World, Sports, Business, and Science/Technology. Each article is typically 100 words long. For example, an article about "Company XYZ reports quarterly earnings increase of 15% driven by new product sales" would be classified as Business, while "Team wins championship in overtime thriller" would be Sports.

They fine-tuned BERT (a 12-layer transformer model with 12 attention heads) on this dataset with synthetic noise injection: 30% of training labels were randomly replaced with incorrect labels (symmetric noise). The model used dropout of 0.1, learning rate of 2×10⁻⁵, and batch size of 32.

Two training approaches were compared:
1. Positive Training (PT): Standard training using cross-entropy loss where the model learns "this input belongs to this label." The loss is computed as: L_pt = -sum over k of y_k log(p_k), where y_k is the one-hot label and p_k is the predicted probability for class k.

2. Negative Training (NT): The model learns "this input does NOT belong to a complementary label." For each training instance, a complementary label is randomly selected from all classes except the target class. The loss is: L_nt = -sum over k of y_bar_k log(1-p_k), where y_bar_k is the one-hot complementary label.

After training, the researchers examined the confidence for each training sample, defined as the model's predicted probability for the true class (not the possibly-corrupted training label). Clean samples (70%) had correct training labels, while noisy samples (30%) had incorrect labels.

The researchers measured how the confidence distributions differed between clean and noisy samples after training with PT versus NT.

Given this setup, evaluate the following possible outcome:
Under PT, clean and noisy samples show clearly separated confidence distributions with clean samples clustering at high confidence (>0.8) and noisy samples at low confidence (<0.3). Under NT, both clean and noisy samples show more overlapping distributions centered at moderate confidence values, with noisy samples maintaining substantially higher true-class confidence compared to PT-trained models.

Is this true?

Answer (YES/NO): NO